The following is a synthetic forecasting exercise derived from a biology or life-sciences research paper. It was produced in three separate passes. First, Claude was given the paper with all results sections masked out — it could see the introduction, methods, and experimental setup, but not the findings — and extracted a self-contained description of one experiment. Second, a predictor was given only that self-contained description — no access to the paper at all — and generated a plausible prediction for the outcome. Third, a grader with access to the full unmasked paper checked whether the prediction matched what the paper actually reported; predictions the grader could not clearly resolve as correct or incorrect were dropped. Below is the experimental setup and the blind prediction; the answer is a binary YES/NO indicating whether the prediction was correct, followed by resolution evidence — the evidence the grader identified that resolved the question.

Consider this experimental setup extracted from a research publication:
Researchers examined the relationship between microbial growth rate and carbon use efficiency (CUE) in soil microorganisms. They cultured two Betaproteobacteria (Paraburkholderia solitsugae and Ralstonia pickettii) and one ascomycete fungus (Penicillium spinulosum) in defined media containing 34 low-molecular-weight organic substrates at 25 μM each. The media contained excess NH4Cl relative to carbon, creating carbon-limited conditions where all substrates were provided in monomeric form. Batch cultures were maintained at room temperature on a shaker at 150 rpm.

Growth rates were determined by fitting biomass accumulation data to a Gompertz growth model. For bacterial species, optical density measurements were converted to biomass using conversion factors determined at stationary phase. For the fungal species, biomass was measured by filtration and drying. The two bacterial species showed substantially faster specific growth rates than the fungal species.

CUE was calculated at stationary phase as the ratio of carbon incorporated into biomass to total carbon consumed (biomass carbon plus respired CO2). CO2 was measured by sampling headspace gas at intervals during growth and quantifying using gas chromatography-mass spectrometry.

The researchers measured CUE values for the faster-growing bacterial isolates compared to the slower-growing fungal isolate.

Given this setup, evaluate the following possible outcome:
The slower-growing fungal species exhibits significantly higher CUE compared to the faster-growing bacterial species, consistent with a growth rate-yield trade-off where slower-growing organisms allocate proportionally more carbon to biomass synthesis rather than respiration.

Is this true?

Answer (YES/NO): NO